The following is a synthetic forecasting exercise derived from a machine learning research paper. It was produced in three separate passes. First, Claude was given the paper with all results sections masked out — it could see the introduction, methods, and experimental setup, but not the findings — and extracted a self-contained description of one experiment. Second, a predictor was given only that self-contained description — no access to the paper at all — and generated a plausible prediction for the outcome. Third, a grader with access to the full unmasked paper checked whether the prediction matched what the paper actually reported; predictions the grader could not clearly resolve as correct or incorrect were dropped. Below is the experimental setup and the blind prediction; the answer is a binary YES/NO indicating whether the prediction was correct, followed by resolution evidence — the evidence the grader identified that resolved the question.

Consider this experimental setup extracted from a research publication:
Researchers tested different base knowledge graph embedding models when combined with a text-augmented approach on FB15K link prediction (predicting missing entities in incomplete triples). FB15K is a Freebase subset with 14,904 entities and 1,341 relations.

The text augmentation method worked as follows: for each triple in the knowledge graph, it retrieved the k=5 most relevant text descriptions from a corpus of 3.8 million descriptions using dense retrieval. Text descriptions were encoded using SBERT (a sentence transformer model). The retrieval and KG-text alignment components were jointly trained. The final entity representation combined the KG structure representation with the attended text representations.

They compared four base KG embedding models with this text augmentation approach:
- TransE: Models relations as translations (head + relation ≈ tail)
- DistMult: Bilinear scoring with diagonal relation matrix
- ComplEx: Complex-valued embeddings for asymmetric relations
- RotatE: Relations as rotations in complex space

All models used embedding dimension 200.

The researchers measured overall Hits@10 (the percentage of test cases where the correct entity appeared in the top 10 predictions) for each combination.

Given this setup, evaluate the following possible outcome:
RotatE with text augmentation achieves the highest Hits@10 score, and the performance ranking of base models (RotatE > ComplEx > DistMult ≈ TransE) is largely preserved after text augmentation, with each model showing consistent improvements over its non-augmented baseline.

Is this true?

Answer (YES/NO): NO